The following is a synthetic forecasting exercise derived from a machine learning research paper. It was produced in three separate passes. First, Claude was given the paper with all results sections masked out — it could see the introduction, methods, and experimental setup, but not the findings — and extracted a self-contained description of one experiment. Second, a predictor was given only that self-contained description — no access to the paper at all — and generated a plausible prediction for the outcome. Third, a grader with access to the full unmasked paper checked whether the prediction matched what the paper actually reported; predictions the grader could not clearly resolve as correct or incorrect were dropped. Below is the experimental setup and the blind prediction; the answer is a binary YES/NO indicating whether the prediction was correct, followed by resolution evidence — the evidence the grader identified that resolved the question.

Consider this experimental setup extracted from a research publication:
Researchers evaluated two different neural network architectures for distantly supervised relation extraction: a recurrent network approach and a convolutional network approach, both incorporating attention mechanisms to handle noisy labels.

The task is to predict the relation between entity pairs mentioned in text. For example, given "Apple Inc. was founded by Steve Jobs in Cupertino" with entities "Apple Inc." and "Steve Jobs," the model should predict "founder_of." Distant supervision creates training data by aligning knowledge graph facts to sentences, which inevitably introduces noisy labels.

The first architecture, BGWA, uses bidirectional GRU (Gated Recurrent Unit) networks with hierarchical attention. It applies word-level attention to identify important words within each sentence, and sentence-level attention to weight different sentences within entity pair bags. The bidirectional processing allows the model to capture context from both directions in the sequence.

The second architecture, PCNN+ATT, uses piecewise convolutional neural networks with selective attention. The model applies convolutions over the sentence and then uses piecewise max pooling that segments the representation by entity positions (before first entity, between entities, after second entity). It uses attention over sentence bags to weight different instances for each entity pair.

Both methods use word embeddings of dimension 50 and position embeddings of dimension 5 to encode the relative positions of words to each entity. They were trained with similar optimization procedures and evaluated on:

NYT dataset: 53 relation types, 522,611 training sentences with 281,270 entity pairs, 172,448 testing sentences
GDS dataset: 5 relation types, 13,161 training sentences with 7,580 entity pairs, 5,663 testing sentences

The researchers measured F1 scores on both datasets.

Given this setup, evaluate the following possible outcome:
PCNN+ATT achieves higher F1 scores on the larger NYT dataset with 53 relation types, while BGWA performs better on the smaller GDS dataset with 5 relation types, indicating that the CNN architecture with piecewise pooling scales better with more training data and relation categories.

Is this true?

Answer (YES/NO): NO